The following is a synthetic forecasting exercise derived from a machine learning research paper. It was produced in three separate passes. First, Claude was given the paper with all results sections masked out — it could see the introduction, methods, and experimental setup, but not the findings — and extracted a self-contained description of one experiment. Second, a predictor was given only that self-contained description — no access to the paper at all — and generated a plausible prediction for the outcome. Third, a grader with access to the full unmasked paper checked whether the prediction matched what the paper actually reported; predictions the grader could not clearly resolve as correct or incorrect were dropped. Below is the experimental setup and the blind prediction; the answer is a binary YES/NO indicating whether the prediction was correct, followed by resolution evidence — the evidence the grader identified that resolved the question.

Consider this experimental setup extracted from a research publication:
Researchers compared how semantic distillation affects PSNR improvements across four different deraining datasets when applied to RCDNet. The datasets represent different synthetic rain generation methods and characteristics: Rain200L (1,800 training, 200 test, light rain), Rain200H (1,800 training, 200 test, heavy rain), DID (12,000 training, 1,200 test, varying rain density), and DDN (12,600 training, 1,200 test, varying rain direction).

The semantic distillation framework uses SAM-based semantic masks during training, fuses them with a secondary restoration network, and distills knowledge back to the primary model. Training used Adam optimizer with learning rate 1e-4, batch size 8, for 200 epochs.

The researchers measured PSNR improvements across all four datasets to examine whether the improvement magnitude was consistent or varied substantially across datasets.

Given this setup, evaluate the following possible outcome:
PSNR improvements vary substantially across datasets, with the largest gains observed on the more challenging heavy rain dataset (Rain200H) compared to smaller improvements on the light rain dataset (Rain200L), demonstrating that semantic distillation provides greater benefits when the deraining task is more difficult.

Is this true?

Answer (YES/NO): NO